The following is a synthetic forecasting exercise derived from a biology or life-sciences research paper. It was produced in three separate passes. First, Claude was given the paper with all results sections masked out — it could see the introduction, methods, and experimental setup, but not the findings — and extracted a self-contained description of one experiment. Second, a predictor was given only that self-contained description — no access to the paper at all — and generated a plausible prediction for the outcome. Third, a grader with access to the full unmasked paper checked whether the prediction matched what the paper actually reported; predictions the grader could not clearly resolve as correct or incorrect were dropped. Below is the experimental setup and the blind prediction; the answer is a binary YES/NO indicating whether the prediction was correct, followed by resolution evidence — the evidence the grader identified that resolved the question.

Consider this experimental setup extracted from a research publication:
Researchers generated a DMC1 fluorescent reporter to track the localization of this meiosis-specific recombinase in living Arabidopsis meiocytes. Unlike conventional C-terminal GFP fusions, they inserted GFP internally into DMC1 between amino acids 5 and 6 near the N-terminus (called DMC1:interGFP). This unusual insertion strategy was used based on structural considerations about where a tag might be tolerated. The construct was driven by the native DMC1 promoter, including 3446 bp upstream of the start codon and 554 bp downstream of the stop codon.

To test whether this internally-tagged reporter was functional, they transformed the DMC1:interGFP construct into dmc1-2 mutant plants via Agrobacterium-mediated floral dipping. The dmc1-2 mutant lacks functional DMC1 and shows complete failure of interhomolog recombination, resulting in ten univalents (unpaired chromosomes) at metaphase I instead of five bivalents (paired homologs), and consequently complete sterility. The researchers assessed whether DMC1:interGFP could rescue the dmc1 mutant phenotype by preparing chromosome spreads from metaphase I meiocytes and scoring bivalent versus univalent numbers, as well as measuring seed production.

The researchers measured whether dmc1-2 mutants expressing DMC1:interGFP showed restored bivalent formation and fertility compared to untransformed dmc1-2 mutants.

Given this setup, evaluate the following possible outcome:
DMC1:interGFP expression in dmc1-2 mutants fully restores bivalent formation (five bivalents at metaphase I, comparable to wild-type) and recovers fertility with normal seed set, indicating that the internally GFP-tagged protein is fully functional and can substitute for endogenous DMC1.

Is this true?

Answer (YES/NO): NO